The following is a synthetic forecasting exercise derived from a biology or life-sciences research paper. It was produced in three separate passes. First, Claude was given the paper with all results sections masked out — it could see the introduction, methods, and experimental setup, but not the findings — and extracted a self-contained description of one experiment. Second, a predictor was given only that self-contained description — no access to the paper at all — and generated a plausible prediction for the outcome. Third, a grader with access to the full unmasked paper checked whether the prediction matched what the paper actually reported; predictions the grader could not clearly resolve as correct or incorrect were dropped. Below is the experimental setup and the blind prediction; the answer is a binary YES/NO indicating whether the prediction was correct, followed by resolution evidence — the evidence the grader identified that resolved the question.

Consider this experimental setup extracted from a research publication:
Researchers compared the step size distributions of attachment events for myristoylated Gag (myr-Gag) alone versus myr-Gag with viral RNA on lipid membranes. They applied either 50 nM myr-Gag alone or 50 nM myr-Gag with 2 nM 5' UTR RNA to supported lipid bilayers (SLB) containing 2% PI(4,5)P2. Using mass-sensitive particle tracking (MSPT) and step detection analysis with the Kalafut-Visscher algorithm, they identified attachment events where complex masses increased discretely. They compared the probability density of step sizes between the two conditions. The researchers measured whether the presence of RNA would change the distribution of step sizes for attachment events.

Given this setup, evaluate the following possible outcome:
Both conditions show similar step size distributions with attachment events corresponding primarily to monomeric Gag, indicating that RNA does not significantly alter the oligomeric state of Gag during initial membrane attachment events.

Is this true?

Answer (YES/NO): NO